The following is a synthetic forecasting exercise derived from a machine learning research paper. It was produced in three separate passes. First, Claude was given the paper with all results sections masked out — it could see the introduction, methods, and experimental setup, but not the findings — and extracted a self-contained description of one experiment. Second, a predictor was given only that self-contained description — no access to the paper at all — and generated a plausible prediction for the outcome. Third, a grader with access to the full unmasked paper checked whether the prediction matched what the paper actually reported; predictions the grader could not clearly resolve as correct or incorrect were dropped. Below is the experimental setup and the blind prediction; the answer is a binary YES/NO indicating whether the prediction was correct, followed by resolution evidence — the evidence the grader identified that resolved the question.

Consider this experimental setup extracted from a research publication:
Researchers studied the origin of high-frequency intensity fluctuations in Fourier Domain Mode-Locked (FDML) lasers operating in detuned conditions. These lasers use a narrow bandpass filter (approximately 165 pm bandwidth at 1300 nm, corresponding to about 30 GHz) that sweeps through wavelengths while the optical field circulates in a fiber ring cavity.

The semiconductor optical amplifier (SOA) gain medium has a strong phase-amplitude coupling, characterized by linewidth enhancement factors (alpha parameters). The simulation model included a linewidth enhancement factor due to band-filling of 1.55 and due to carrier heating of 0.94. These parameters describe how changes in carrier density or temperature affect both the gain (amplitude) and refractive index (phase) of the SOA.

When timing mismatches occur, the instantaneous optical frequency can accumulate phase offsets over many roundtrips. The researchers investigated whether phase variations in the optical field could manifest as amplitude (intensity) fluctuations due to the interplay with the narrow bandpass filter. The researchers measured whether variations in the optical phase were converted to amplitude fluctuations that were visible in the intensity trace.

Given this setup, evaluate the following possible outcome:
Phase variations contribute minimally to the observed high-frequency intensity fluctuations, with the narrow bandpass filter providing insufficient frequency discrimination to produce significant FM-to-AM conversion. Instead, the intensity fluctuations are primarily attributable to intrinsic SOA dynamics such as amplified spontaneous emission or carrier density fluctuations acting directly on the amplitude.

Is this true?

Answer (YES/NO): NO